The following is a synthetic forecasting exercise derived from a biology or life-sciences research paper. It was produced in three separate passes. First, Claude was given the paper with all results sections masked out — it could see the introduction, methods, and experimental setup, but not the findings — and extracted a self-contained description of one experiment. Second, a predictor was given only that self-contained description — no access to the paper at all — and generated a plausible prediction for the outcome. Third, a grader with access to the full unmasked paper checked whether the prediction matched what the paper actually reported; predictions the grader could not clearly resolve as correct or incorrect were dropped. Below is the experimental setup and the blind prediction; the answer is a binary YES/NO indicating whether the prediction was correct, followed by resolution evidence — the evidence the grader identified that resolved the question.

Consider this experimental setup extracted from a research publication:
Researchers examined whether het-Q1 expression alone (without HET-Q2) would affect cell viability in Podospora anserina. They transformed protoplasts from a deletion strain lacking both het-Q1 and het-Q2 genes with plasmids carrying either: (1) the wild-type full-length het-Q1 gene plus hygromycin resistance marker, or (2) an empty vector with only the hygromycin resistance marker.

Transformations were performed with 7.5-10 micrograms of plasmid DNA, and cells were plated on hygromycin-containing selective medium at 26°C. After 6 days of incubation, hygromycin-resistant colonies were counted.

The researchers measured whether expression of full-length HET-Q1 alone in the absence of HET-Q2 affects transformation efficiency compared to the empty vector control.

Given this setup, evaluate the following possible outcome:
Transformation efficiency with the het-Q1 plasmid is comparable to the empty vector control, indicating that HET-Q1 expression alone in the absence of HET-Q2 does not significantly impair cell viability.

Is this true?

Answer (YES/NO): YES